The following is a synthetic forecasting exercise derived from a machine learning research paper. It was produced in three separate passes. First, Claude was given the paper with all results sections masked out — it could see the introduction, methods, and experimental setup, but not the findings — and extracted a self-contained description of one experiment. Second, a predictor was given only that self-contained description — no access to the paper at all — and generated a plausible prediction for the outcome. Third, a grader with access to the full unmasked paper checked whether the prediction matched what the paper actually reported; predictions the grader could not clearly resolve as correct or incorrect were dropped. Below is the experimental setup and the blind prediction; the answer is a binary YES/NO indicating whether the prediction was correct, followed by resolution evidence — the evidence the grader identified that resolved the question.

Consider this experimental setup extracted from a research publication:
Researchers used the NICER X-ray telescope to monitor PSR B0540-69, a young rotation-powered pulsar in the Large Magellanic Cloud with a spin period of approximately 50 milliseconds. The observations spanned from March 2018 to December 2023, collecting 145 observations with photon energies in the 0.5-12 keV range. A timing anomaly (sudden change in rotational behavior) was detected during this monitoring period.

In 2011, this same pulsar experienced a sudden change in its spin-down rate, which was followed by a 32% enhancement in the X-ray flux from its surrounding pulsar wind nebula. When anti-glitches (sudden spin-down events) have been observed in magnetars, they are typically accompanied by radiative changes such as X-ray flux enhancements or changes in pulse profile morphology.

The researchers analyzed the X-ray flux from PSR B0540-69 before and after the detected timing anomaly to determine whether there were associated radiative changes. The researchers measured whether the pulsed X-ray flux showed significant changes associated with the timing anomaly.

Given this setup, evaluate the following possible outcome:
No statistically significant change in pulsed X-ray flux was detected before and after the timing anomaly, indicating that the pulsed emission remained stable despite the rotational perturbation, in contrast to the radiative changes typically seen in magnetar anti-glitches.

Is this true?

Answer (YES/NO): YES